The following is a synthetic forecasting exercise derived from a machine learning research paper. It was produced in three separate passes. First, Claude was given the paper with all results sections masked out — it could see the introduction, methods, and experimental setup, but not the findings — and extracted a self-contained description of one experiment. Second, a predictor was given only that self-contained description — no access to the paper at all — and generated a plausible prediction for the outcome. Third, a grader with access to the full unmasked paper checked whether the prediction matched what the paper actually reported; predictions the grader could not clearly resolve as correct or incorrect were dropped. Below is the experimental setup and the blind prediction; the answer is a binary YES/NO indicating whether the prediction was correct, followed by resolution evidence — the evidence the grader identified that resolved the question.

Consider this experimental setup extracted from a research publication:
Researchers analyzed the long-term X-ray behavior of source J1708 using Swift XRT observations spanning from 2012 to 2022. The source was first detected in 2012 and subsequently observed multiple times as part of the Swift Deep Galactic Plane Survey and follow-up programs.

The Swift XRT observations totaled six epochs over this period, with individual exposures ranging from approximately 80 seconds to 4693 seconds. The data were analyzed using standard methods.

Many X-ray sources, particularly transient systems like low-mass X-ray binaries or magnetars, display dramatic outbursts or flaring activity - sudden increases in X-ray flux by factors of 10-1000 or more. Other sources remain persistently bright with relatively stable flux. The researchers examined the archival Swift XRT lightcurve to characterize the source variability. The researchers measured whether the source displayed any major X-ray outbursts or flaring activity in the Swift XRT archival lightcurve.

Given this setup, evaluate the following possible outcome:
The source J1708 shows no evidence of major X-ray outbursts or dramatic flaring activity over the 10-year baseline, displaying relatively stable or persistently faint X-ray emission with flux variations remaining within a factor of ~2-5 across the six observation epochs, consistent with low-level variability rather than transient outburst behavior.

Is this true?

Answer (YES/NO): YES